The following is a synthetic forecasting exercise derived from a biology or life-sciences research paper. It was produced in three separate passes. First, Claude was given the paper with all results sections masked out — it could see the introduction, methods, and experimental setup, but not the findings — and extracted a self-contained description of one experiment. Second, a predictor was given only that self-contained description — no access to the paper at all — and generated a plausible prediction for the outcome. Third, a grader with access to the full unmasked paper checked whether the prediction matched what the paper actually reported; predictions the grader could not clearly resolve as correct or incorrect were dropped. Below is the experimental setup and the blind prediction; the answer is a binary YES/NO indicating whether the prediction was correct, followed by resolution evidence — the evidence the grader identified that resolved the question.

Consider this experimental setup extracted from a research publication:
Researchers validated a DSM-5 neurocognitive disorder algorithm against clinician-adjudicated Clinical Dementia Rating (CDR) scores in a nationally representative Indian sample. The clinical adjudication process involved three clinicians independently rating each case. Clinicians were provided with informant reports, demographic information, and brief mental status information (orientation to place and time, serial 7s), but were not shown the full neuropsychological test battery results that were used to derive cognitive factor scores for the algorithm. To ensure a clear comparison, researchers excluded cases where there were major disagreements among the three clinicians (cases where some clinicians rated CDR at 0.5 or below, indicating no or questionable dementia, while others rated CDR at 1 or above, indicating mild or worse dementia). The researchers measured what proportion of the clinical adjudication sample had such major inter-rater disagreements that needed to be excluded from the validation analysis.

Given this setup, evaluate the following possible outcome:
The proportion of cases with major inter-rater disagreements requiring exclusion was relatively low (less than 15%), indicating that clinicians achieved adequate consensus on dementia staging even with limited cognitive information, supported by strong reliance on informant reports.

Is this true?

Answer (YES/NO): YES